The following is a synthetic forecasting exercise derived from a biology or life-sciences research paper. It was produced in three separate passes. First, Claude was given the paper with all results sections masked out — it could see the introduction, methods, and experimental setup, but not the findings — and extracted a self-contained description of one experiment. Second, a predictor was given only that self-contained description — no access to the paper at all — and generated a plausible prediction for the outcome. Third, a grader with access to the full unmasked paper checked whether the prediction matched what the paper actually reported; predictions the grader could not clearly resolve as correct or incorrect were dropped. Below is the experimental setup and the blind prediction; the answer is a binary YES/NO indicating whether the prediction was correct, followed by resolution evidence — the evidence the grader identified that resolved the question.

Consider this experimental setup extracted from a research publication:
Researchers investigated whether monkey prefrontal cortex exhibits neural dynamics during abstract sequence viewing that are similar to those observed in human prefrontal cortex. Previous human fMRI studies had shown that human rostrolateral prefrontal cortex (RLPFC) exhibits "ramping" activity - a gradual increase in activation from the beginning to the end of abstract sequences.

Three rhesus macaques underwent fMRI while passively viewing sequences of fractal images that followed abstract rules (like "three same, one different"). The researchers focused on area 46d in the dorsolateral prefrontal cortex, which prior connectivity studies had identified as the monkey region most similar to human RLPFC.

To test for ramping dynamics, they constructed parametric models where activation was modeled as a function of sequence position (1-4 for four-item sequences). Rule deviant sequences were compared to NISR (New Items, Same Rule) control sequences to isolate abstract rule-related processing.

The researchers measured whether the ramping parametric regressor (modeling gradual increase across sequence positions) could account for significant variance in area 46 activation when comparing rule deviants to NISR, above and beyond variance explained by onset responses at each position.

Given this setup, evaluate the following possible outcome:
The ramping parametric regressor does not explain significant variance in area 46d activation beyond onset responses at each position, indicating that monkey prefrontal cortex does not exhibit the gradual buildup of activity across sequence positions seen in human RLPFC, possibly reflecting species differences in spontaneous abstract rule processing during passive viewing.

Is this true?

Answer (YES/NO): NO